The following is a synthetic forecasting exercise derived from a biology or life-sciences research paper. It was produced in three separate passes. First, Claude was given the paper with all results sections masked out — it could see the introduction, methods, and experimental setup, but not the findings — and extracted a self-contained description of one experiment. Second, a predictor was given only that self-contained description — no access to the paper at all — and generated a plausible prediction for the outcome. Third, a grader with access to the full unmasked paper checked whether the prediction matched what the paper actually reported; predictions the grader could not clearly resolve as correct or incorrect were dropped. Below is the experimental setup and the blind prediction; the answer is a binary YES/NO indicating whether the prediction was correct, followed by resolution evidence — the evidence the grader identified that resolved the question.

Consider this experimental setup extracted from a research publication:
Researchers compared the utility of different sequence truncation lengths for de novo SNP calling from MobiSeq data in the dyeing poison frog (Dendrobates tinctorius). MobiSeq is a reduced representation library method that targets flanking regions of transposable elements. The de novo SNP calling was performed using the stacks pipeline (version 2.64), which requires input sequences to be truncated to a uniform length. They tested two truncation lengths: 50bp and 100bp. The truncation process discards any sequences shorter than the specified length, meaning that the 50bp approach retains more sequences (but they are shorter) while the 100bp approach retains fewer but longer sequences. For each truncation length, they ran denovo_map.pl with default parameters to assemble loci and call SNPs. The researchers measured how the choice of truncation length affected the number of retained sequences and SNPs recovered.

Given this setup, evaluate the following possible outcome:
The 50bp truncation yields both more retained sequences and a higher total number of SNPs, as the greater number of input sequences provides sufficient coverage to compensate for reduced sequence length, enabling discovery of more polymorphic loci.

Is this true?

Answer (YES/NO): YES